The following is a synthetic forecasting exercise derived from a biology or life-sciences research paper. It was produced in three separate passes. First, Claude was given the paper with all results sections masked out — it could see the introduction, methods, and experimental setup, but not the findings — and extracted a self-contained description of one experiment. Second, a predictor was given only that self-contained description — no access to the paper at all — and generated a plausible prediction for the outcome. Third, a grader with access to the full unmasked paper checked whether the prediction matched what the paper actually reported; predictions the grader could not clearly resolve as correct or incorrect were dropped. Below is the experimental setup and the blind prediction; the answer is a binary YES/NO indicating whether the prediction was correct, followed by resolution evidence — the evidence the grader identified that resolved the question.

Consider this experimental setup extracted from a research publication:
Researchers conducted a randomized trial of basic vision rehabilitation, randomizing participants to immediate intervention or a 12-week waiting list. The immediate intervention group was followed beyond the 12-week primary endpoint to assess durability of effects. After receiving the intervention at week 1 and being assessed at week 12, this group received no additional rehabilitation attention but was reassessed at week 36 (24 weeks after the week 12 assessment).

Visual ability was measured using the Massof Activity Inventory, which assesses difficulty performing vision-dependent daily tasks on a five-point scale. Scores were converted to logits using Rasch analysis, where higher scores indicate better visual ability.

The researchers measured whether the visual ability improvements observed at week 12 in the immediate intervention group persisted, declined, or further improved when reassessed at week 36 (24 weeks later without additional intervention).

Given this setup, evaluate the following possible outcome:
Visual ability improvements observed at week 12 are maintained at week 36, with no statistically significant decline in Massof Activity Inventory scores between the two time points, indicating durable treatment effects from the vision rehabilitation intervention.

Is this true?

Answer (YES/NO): YES